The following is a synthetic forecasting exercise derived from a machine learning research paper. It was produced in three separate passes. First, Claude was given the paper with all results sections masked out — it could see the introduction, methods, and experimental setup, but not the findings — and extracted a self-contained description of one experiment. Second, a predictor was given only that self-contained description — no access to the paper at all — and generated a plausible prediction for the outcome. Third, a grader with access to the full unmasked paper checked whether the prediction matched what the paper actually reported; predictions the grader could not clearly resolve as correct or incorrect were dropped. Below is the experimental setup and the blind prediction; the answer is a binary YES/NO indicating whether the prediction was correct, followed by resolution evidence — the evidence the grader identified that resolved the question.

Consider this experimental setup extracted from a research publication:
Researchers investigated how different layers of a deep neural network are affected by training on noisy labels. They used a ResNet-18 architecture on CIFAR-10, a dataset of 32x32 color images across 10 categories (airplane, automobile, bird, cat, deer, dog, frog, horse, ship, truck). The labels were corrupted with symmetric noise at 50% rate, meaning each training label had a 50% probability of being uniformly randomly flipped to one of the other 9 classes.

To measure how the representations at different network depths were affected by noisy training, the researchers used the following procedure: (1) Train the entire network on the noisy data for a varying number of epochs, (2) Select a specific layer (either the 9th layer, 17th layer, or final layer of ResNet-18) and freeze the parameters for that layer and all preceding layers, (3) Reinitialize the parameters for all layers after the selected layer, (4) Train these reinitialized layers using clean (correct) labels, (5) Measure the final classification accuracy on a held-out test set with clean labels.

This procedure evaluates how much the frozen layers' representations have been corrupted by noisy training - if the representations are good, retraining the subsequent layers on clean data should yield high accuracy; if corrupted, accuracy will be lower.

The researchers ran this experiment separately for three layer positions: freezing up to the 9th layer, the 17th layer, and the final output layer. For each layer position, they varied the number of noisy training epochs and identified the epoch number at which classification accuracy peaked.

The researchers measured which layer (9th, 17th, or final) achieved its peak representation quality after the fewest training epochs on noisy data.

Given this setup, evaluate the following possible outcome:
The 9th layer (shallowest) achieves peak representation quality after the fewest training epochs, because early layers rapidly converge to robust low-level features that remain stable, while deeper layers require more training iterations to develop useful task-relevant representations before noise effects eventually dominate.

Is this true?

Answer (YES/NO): NO